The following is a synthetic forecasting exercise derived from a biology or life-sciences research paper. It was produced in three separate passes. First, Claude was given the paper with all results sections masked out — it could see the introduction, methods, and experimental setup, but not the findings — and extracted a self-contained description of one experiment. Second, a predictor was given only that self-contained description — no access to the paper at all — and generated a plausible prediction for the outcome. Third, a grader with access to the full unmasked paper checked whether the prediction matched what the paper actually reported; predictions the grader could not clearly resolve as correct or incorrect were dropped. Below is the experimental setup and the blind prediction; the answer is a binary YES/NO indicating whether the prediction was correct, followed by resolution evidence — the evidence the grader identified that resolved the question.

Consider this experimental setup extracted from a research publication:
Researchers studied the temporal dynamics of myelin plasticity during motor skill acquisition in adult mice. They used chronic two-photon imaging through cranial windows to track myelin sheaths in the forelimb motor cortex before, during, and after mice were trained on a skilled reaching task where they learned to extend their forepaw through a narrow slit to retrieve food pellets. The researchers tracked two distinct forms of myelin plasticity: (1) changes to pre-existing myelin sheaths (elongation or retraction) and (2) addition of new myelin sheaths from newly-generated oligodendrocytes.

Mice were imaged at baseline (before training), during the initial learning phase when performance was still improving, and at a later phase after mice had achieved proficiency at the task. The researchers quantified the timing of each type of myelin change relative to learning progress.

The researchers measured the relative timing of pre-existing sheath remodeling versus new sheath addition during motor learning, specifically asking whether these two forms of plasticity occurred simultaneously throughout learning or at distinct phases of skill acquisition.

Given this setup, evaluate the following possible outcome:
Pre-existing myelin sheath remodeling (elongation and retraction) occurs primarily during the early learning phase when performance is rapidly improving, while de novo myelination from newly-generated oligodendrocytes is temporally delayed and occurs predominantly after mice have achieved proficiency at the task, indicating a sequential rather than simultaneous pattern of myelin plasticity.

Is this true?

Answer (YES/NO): YES